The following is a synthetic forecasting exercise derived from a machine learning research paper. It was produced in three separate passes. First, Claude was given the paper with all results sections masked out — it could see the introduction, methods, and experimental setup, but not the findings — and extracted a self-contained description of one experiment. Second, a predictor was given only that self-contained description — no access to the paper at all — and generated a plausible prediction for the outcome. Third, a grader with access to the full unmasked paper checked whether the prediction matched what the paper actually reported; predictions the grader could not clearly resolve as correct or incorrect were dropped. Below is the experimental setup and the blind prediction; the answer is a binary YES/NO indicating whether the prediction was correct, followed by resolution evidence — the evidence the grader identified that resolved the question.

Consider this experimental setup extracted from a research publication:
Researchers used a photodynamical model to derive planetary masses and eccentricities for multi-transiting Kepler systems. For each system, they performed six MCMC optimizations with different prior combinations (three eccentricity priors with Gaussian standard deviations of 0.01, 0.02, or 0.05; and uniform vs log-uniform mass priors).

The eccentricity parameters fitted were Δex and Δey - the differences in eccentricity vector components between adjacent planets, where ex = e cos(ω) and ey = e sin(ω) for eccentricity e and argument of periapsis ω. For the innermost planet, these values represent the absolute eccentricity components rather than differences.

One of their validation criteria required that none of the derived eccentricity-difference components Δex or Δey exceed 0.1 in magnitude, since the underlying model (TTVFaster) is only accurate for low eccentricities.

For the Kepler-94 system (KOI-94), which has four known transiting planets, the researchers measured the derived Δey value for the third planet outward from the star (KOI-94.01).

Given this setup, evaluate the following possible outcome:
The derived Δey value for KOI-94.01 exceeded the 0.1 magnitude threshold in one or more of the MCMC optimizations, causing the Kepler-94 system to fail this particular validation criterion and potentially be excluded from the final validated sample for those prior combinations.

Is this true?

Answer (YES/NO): NO